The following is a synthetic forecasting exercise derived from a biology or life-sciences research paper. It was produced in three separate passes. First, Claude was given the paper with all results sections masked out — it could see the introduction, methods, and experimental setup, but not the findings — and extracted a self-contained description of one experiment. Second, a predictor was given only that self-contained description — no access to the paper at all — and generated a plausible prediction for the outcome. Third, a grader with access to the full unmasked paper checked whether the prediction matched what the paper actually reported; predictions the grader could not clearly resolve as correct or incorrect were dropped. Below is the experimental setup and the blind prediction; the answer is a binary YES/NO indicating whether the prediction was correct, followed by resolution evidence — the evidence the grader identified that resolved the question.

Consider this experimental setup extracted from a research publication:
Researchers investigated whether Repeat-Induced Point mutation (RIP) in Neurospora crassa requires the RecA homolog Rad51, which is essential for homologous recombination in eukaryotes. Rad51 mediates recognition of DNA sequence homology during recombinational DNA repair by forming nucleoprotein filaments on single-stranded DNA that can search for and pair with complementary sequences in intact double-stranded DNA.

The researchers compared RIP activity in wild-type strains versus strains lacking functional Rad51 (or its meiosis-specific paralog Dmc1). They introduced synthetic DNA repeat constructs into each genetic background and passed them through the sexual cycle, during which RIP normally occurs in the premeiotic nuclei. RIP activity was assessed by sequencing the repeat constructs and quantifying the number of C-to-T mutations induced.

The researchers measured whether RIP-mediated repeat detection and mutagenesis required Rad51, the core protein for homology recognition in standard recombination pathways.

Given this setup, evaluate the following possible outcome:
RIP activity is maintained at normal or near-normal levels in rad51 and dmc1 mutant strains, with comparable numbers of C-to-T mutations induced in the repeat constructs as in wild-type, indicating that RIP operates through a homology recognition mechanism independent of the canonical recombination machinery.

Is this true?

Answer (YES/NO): YES